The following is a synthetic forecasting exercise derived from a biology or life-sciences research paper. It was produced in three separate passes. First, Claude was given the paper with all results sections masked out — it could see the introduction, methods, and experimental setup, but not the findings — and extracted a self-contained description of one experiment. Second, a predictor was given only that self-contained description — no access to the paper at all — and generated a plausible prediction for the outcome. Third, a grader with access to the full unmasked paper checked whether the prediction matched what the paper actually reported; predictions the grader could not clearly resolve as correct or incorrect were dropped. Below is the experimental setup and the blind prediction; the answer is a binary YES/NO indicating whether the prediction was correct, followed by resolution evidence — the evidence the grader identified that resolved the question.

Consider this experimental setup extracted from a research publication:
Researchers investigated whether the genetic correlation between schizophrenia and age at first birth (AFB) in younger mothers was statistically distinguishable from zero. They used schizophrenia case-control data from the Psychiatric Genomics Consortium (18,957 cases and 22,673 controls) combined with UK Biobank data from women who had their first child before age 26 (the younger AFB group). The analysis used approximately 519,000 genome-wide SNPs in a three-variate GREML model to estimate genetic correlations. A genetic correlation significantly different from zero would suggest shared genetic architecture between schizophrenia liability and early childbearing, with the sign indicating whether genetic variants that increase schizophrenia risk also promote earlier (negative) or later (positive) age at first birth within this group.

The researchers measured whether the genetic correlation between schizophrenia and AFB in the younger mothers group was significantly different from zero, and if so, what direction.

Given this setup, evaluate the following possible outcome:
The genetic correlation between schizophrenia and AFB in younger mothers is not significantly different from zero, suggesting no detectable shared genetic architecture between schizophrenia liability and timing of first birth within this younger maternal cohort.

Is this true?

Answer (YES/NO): NO